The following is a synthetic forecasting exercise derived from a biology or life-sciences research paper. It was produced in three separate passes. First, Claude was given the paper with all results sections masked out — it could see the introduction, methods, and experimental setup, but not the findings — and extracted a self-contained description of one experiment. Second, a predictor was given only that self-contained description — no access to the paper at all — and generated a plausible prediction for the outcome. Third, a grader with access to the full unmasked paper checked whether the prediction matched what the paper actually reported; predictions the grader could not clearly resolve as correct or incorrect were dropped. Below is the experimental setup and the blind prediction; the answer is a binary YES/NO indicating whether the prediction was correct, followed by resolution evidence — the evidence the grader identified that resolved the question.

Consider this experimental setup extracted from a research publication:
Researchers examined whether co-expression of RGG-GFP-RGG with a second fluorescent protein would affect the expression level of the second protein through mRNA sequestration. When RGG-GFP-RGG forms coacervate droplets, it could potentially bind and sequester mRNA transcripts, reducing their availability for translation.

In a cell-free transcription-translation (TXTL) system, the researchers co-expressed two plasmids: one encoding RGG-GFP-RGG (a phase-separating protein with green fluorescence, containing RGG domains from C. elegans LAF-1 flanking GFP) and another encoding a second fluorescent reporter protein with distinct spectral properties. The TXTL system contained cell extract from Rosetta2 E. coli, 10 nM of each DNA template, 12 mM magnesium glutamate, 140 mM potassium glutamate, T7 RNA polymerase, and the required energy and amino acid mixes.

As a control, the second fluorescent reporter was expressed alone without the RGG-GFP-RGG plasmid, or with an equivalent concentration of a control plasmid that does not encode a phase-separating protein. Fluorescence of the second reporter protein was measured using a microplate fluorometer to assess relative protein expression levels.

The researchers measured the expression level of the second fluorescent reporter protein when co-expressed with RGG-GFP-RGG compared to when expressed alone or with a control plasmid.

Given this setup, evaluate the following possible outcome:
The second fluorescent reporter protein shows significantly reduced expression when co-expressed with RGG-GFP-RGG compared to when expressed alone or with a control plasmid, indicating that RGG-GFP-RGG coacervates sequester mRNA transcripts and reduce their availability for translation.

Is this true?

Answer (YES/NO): YES